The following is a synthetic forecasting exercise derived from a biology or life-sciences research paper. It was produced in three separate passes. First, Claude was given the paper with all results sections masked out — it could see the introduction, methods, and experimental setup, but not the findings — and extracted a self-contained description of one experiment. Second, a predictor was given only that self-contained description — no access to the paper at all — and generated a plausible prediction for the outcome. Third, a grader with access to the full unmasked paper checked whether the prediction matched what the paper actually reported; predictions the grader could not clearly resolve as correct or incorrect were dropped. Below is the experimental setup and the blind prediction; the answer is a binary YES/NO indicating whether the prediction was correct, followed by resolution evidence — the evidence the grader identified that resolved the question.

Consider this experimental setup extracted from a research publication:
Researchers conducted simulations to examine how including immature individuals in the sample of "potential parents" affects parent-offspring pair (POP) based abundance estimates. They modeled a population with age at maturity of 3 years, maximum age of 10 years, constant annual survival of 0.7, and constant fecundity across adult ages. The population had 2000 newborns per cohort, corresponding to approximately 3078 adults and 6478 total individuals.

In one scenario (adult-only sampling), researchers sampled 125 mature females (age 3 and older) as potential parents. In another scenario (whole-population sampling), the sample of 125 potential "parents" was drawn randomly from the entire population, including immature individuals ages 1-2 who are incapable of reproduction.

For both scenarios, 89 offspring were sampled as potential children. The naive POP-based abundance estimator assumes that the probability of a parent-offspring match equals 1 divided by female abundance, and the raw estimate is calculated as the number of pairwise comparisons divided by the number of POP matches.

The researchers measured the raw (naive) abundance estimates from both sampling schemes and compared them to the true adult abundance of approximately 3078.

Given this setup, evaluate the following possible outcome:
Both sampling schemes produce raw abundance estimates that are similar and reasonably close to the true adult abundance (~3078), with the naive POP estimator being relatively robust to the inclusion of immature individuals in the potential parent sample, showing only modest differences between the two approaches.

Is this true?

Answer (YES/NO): NO